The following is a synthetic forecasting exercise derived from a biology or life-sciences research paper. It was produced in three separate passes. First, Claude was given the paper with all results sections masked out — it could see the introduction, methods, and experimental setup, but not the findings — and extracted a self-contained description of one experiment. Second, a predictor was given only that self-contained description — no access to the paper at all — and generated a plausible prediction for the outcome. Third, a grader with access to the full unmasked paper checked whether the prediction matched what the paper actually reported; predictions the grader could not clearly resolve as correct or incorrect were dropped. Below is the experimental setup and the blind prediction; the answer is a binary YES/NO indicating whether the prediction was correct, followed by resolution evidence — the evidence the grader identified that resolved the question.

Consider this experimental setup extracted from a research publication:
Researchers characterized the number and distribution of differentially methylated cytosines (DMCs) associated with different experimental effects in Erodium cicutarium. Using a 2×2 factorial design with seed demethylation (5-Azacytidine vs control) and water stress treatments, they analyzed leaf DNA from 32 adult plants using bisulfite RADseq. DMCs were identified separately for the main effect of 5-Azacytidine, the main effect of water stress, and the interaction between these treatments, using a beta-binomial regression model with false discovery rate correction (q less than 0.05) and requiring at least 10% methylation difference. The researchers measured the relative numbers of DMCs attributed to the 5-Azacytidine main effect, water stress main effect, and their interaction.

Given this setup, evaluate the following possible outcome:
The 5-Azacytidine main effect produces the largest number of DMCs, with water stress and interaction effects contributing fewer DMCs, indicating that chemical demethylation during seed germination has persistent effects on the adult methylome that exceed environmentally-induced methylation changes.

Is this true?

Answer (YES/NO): NO